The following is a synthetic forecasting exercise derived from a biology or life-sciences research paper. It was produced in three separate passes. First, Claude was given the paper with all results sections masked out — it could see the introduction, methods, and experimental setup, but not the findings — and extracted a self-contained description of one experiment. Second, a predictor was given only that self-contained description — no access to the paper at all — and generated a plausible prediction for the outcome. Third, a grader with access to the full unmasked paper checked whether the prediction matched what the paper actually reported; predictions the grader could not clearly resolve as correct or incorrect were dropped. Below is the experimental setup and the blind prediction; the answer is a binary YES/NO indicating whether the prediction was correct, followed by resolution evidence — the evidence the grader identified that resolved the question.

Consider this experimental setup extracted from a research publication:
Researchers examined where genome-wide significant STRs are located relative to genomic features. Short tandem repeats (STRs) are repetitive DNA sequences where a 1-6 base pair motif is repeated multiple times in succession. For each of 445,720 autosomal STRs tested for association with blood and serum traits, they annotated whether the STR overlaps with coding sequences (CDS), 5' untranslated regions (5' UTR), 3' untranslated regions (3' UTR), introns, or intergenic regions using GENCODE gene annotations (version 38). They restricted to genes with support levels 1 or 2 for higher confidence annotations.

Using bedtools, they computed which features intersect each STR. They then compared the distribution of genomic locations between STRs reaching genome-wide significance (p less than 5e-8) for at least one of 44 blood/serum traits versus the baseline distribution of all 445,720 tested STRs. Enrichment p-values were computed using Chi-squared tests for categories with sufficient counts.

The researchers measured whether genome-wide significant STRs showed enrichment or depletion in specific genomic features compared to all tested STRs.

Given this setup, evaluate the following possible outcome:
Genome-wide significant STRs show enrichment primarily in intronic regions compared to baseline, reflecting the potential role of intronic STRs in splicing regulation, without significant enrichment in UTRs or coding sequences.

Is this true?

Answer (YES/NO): NO